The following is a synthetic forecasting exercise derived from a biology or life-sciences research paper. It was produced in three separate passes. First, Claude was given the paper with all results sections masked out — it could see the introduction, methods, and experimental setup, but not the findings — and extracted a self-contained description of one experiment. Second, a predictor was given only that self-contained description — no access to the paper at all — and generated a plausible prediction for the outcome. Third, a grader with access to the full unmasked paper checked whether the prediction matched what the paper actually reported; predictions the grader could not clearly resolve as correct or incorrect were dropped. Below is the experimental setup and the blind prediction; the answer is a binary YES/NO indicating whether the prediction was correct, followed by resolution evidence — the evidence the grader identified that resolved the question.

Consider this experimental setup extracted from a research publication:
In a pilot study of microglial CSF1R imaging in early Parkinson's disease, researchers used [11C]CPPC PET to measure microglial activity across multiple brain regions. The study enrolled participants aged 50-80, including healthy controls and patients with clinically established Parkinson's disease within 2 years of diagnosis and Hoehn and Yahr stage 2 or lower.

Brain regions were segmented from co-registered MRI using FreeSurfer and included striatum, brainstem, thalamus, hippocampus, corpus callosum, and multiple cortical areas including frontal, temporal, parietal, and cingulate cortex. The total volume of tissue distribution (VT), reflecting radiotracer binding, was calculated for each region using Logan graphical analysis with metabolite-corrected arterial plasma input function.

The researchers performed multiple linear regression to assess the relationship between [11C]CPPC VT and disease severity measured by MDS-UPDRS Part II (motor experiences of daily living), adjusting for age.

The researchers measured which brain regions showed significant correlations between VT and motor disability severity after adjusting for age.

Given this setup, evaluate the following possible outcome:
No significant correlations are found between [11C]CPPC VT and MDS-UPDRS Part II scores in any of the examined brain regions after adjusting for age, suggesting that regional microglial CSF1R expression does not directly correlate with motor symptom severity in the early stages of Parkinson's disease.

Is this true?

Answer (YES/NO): NO